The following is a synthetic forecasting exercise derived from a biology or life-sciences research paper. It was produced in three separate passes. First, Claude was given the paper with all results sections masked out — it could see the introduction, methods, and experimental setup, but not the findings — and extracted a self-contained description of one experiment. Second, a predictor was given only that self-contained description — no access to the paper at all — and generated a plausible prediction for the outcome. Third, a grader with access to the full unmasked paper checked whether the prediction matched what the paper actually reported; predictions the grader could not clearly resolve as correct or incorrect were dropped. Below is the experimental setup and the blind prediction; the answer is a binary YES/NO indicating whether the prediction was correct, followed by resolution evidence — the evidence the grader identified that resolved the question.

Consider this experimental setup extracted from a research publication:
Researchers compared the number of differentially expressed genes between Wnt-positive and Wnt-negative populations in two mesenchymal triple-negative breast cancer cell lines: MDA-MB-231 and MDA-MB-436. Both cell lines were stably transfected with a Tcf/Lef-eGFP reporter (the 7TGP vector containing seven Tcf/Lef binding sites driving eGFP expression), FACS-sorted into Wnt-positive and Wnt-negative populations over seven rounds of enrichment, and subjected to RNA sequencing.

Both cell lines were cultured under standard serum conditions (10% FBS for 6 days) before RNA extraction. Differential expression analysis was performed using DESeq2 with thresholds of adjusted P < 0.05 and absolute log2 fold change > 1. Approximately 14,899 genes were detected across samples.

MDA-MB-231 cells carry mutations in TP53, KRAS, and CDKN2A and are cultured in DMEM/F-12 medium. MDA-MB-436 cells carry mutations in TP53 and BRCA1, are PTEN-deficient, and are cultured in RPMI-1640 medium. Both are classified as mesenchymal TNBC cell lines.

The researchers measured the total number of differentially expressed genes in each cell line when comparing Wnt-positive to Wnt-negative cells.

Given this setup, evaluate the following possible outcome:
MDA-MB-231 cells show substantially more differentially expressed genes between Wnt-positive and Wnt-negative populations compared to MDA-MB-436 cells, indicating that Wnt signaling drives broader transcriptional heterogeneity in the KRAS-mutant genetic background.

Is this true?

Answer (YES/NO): NO